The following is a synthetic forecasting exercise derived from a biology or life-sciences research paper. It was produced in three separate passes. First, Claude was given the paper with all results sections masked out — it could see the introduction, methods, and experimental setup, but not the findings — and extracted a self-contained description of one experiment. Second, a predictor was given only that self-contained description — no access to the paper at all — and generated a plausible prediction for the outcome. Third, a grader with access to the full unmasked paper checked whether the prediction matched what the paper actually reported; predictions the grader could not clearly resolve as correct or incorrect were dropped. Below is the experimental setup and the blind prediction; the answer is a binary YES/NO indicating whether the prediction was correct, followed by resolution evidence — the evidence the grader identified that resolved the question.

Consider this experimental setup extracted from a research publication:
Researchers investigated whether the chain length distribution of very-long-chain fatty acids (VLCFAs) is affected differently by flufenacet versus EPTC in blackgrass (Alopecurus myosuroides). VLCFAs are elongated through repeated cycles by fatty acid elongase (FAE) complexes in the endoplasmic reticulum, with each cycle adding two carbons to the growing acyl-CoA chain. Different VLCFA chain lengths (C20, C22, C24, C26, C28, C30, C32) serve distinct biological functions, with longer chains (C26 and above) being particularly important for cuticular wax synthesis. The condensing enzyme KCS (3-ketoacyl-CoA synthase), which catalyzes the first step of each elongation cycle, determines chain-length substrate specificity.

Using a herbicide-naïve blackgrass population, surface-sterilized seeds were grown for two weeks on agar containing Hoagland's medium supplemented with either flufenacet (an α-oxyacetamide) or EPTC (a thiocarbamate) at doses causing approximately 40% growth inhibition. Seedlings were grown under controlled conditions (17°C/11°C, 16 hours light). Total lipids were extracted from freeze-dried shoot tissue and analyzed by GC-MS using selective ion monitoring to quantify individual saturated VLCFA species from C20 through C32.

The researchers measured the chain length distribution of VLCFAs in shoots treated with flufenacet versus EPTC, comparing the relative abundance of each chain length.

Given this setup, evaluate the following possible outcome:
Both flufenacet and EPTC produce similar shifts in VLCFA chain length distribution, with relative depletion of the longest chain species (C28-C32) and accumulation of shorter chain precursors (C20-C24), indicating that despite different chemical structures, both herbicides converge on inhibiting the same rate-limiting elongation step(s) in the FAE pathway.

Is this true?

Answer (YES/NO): NO